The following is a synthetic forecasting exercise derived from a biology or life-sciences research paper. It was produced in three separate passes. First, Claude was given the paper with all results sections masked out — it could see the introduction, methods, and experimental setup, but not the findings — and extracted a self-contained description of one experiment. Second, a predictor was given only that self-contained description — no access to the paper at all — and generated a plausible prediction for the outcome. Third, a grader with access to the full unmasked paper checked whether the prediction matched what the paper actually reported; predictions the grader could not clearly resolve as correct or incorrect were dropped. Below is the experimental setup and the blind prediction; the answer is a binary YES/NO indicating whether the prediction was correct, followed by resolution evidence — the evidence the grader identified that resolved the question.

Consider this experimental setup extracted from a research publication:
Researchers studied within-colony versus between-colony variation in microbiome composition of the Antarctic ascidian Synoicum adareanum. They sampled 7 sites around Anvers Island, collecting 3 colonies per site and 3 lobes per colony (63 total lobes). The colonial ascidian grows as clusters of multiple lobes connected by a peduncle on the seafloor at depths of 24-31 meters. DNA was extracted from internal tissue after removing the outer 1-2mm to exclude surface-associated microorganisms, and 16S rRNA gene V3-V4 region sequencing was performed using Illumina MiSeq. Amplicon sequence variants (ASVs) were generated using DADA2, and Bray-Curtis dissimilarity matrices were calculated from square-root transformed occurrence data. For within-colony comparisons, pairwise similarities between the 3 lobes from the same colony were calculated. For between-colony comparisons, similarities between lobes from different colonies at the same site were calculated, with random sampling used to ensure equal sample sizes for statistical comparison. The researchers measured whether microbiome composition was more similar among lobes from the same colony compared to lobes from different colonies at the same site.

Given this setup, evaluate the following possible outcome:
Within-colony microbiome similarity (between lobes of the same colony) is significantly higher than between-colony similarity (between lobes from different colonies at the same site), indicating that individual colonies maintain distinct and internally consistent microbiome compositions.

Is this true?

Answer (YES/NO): NO